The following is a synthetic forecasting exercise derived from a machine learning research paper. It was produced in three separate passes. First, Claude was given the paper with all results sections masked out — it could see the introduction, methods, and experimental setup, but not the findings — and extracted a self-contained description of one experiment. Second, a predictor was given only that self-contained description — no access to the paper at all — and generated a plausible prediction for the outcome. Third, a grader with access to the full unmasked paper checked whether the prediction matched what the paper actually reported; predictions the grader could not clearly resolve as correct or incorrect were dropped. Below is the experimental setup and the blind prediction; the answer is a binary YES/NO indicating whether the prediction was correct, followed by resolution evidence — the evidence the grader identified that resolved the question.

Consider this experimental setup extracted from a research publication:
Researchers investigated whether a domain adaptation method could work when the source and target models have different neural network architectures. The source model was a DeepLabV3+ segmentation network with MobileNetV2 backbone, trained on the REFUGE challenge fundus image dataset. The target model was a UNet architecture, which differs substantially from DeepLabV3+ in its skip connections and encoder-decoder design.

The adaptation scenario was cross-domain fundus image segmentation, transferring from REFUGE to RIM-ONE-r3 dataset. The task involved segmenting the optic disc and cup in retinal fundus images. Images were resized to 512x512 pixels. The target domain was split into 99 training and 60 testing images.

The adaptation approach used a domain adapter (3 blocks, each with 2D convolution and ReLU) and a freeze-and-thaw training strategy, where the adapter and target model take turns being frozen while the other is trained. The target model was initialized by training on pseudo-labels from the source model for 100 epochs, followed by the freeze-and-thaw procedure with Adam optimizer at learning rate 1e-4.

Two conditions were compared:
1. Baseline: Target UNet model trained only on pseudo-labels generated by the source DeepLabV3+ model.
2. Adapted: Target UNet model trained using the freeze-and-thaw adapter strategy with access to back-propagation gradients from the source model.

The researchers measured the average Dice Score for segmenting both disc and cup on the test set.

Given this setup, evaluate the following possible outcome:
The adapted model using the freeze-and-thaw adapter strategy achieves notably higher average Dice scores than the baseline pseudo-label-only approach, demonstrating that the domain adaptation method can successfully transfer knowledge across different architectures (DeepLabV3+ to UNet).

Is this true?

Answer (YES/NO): YES